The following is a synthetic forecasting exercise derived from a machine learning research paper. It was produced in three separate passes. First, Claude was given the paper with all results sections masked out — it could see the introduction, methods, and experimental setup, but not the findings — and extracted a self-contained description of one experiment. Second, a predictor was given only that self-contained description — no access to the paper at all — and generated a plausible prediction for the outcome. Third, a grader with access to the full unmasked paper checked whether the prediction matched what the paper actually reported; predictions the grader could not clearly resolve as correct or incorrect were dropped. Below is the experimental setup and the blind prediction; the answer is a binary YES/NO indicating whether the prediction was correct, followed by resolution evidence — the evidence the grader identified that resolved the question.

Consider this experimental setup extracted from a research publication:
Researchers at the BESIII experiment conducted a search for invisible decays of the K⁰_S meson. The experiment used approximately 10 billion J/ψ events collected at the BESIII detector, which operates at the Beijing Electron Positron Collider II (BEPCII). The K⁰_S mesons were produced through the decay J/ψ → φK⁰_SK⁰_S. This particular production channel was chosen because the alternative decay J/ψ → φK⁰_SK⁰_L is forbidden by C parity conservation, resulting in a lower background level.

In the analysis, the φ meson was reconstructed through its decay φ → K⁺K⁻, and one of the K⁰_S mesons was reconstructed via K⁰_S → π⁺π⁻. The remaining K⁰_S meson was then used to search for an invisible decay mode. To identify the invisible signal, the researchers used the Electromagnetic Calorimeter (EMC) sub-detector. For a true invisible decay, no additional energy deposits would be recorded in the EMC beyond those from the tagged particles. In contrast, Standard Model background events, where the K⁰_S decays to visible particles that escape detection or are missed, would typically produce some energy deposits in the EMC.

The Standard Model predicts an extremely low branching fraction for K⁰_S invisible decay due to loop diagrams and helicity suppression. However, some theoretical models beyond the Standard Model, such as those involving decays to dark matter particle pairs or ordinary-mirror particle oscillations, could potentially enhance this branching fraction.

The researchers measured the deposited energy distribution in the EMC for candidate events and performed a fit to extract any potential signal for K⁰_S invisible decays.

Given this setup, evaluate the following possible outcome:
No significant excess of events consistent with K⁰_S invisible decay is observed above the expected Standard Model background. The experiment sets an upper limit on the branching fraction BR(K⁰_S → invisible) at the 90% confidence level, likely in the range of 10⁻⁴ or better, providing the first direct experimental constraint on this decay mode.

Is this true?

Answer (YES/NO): YES